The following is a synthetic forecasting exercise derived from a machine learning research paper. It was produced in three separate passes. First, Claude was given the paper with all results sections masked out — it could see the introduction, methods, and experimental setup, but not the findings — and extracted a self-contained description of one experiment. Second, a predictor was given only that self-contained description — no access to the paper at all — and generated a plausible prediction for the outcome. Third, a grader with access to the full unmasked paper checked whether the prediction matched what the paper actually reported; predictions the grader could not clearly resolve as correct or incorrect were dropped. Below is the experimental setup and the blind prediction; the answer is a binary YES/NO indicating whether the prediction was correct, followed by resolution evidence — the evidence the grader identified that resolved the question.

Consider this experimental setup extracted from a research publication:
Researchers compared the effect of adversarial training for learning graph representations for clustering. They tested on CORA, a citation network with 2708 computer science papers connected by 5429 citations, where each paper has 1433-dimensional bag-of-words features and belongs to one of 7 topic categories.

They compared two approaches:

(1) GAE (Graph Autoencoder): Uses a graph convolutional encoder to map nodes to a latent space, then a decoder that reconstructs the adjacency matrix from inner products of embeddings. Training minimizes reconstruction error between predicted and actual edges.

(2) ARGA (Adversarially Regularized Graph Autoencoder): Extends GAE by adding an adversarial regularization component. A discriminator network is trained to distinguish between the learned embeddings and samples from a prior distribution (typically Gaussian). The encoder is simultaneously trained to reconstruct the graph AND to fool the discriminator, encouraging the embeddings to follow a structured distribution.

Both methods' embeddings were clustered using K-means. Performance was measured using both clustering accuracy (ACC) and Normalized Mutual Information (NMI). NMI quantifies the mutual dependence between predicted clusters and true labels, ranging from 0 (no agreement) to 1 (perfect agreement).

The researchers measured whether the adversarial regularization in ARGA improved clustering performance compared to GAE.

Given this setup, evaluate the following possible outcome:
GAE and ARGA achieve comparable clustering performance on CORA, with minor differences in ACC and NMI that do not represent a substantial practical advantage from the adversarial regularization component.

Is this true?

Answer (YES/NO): NO